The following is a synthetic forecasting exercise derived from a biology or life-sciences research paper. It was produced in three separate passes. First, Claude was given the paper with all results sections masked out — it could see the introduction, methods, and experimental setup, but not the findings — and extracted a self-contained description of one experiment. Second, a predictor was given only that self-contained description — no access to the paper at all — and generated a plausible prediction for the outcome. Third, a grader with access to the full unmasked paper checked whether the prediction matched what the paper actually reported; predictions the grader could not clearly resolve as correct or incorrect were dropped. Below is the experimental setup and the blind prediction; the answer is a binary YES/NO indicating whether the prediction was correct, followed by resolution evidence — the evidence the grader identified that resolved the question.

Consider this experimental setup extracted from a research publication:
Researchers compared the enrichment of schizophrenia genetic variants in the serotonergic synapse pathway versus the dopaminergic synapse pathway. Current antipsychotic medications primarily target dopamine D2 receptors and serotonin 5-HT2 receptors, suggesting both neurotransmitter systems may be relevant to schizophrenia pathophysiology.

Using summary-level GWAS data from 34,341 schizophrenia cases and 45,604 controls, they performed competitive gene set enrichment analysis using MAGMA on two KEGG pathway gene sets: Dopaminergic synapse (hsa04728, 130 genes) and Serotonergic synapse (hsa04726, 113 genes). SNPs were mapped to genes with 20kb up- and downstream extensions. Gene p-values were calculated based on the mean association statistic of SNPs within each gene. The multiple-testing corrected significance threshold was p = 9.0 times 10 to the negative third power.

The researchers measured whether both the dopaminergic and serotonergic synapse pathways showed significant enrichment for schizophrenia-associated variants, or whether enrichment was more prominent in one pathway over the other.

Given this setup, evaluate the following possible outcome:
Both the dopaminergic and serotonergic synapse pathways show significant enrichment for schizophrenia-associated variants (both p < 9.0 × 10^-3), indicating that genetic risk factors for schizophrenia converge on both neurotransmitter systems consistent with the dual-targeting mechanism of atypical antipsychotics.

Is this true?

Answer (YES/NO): NO